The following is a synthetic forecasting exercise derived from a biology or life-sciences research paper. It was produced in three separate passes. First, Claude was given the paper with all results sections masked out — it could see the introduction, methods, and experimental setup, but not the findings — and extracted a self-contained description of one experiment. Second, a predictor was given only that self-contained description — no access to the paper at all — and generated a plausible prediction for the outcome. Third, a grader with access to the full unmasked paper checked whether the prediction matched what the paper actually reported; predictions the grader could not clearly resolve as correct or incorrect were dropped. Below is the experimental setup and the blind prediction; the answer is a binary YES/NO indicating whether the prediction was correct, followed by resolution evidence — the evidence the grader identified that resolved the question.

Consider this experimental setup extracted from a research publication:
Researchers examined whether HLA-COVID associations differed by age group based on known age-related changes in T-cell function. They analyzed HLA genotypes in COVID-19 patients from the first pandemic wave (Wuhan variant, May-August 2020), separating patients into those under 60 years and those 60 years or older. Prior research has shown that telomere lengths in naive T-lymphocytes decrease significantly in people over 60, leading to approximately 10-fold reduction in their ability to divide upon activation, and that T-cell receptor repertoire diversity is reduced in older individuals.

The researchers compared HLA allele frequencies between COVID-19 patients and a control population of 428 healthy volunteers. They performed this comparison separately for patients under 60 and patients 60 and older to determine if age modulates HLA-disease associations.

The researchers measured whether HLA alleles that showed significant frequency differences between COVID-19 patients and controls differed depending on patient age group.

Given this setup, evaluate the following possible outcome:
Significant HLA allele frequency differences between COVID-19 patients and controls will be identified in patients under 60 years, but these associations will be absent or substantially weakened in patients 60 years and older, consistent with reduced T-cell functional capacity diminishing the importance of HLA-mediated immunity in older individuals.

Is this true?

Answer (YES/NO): YES